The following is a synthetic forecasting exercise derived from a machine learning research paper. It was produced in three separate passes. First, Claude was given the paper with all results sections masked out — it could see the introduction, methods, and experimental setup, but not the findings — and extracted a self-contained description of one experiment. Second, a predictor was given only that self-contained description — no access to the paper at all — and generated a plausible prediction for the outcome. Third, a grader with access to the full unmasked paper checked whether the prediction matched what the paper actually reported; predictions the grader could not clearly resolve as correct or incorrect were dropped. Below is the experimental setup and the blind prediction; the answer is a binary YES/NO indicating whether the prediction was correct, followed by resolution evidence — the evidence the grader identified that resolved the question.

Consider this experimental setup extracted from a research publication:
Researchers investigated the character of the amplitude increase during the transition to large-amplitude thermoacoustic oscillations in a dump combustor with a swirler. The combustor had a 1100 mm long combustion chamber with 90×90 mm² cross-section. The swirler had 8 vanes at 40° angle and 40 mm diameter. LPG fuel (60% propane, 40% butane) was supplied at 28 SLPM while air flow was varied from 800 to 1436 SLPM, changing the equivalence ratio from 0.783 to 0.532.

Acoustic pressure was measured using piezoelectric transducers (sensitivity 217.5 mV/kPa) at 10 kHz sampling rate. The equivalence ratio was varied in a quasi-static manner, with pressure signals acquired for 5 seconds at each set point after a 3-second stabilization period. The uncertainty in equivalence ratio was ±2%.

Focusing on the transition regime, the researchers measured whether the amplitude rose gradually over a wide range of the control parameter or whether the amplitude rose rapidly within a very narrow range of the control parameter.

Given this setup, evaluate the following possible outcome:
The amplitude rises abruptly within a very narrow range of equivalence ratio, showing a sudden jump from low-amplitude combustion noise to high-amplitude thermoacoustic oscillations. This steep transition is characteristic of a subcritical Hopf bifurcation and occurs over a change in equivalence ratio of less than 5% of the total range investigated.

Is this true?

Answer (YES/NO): NO